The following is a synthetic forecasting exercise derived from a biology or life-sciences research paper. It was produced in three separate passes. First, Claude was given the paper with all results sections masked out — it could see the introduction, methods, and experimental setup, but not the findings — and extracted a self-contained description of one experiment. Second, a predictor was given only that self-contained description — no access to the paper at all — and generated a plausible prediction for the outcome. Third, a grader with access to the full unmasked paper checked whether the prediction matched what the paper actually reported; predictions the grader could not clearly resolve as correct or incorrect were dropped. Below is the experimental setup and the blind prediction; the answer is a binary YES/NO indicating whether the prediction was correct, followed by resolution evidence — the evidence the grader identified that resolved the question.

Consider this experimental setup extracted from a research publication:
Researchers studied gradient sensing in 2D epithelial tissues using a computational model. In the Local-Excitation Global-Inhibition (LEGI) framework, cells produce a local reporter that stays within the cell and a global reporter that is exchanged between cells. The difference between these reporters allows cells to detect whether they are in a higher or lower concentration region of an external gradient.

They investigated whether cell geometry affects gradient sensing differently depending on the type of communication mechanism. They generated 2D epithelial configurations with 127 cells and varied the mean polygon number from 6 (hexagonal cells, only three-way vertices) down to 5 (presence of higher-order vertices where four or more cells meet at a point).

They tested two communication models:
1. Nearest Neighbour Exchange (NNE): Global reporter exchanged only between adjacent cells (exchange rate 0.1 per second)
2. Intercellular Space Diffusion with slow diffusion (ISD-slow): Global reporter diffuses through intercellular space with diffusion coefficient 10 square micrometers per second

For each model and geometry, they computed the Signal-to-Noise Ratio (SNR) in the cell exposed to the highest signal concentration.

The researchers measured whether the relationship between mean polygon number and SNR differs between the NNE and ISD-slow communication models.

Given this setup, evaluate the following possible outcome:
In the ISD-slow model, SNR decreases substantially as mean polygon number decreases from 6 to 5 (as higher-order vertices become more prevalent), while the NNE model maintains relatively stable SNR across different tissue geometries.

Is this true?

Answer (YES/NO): NO